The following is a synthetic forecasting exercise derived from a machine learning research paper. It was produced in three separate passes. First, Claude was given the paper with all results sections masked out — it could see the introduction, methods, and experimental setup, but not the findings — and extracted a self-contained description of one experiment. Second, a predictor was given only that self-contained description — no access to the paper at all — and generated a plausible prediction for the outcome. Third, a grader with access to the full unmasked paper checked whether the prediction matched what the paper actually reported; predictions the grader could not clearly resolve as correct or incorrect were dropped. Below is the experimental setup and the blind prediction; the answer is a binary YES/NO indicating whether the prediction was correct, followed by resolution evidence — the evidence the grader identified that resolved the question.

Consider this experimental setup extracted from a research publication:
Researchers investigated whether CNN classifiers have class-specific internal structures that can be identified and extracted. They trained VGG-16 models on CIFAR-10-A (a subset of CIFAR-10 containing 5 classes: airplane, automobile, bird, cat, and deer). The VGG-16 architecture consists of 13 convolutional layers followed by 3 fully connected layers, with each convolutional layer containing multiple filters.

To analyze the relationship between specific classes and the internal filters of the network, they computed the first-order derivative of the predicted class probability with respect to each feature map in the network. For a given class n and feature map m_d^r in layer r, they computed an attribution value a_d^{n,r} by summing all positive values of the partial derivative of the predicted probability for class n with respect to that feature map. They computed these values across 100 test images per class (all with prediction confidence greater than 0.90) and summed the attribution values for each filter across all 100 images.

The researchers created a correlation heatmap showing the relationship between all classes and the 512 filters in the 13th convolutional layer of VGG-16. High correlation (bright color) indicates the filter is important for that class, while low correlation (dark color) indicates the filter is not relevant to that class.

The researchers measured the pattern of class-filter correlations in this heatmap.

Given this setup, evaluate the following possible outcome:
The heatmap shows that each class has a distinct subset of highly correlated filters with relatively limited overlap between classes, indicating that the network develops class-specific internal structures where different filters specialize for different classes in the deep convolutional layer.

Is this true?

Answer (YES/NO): YES